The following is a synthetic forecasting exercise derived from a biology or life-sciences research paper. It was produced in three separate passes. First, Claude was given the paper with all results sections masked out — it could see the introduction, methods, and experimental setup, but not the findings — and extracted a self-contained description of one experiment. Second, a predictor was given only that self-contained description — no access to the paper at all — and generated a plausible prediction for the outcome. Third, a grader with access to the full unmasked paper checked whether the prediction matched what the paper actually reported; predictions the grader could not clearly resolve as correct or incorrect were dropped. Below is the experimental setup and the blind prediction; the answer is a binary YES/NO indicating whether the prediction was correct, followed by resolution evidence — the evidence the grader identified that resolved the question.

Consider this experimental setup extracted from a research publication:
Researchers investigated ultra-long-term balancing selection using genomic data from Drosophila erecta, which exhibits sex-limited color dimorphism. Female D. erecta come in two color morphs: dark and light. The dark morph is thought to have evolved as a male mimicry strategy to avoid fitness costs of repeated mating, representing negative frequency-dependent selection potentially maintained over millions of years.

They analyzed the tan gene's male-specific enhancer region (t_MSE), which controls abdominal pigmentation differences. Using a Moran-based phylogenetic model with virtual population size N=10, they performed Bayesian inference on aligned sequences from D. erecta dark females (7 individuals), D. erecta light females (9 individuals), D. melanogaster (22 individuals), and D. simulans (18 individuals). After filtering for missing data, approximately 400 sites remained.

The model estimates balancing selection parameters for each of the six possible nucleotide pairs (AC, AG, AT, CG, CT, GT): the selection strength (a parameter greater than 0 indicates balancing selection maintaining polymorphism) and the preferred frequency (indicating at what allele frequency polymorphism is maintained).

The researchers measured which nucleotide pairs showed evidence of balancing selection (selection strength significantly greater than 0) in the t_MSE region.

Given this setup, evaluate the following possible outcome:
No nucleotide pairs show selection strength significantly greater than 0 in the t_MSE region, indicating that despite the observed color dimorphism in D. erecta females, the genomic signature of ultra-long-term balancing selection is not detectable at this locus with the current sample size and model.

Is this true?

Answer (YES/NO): NO